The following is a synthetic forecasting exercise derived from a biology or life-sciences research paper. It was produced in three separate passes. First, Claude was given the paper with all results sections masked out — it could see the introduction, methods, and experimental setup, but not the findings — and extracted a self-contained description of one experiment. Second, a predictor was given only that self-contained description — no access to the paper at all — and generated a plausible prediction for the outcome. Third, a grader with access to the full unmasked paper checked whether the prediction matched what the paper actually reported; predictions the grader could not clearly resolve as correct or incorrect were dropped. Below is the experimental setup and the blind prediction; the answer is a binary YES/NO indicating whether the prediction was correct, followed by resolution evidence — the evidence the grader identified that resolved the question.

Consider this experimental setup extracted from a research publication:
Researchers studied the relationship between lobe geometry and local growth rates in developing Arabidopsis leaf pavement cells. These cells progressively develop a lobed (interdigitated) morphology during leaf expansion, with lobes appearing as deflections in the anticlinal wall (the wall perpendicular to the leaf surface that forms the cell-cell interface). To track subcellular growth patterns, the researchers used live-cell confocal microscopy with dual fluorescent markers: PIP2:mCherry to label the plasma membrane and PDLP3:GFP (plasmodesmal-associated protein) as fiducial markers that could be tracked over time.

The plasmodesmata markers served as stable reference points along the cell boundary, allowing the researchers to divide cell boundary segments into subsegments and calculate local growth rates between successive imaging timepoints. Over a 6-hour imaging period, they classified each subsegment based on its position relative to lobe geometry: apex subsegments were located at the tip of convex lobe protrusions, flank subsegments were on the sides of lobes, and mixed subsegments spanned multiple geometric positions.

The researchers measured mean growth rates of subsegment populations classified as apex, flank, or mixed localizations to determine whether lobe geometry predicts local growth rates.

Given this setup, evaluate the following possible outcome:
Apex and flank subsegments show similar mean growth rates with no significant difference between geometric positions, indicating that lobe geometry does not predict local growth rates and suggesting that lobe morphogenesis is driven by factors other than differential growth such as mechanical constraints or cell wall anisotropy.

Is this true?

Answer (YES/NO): YES